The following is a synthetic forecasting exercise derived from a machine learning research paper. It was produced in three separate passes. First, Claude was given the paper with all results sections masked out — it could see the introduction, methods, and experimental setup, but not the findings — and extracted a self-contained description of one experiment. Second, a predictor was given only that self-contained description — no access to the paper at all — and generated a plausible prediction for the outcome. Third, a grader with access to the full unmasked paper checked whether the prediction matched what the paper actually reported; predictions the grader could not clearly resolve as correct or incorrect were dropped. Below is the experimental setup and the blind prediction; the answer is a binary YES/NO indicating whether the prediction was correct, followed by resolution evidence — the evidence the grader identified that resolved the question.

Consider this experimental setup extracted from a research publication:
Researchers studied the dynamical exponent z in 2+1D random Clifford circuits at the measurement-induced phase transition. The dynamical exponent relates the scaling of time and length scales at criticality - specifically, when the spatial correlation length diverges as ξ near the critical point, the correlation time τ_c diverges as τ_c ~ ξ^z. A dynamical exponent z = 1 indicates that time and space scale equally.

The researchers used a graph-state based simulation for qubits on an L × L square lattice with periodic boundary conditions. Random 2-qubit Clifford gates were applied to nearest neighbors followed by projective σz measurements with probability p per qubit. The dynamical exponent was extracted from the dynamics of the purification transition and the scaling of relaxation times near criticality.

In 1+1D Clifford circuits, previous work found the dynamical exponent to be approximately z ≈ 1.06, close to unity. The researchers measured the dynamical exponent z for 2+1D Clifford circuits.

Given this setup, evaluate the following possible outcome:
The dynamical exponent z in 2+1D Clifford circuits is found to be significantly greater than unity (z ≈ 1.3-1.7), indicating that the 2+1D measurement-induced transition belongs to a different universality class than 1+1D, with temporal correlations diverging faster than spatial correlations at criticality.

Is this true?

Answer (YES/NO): NO